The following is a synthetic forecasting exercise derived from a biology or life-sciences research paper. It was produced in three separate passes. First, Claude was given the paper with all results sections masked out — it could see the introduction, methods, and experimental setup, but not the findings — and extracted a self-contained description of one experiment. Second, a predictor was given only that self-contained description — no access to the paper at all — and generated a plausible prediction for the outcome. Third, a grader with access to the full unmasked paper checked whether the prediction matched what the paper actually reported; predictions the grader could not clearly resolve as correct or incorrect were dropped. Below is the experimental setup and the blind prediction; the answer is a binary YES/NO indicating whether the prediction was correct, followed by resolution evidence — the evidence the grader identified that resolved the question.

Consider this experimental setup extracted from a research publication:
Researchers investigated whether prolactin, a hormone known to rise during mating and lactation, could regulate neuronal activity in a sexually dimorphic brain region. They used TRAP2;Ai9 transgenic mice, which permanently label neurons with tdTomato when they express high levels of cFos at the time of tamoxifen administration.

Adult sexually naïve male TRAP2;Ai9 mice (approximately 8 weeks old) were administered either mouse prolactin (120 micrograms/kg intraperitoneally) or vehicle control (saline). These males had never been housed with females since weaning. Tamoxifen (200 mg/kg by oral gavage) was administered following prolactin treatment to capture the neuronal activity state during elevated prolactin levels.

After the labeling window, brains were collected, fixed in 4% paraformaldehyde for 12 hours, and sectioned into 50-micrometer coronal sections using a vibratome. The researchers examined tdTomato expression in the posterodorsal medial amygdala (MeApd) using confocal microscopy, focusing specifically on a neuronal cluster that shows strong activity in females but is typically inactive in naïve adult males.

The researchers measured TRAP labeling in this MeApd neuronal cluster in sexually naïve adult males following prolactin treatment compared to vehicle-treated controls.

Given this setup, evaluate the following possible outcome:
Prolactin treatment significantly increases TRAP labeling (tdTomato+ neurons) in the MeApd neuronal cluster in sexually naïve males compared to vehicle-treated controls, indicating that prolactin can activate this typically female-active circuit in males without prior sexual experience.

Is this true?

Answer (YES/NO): YES